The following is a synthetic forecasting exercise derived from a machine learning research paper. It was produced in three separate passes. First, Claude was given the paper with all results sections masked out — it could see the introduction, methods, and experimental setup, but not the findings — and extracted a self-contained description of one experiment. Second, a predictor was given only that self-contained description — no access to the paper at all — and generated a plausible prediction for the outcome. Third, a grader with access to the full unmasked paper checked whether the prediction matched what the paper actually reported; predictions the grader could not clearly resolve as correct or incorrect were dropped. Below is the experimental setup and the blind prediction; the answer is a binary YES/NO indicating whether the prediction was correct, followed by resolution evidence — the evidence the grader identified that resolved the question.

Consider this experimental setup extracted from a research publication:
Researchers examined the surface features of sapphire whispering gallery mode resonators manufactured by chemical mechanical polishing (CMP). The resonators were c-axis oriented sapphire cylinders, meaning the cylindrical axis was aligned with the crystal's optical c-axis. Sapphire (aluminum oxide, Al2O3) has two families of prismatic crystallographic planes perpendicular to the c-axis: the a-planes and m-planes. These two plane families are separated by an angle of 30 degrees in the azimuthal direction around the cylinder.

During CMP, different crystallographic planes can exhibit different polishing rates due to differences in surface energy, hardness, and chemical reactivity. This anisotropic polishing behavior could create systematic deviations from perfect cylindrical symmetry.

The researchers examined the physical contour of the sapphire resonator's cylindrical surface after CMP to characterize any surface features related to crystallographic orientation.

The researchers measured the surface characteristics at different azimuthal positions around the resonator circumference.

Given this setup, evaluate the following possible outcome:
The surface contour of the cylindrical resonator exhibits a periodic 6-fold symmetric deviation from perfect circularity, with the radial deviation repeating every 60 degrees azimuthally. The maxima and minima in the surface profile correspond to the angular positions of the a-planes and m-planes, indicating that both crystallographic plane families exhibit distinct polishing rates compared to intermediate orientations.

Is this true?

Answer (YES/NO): YES